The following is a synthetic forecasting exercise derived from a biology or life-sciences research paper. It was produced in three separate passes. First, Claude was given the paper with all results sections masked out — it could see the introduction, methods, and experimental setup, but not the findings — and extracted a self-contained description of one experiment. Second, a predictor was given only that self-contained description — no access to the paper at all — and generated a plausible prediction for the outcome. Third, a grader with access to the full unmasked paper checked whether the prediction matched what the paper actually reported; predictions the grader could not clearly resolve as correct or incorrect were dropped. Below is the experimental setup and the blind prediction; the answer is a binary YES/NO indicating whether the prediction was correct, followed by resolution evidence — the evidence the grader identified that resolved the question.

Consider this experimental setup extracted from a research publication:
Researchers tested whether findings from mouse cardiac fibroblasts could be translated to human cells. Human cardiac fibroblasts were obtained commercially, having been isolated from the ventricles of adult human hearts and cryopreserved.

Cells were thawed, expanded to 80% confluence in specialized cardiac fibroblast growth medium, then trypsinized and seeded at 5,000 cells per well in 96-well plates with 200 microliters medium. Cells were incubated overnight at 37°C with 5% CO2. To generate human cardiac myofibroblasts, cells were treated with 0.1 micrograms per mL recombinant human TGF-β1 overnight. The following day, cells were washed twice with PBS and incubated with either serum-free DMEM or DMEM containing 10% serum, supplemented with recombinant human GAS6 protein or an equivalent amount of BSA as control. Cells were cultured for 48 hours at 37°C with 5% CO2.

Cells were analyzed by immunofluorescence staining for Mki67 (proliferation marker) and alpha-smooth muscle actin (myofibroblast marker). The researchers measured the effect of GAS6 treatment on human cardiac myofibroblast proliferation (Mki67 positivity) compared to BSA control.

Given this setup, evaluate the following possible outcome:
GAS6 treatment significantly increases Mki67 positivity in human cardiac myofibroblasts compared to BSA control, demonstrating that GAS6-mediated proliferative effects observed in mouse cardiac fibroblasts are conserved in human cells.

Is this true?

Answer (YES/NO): NO